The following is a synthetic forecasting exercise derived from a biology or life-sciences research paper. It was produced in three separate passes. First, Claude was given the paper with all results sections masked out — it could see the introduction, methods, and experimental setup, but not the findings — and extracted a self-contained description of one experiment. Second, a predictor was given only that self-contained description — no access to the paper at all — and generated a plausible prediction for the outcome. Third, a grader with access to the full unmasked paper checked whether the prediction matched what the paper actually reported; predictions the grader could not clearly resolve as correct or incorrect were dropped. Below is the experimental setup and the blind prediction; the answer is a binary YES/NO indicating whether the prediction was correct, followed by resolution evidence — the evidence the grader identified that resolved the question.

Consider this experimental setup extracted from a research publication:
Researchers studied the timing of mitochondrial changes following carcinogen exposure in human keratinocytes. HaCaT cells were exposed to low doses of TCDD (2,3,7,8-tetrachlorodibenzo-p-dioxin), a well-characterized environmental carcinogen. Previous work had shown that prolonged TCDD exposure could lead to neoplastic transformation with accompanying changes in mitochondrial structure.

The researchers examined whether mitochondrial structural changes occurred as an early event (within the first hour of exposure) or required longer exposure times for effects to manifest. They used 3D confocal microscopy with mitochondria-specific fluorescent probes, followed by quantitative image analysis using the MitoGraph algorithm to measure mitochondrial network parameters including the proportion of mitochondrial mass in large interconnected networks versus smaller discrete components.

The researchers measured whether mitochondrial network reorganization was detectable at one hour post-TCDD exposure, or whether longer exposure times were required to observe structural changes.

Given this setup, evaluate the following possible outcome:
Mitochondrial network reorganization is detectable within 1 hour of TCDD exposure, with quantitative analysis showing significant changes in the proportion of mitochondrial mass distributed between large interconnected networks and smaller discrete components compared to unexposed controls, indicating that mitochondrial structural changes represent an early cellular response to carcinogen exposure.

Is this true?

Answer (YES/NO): YES